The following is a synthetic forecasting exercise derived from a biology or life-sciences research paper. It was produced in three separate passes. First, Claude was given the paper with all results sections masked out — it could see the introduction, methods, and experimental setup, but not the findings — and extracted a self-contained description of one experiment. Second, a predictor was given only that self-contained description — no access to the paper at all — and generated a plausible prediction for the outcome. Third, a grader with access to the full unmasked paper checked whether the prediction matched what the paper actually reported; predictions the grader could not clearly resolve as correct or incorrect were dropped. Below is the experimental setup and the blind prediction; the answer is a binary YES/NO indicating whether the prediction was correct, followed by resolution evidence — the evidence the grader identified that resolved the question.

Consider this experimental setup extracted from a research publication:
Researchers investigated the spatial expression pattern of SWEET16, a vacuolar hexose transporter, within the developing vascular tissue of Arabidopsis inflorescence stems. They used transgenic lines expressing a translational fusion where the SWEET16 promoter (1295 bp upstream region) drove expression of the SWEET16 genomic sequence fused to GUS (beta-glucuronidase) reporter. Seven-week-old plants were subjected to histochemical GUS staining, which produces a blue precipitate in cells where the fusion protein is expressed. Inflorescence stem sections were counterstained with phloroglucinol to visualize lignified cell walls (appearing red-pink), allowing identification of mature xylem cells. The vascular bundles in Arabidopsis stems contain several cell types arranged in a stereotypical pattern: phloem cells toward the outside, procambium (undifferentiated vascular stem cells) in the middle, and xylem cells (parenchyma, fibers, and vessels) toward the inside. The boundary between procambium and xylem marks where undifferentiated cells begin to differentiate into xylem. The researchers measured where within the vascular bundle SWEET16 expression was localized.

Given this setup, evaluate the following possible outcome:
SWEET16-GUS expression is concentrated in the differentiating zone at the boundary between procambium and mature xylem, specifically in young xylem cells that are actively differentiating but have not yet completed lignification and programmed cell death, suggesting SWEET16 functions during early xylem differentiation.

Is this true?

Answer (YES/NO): NO